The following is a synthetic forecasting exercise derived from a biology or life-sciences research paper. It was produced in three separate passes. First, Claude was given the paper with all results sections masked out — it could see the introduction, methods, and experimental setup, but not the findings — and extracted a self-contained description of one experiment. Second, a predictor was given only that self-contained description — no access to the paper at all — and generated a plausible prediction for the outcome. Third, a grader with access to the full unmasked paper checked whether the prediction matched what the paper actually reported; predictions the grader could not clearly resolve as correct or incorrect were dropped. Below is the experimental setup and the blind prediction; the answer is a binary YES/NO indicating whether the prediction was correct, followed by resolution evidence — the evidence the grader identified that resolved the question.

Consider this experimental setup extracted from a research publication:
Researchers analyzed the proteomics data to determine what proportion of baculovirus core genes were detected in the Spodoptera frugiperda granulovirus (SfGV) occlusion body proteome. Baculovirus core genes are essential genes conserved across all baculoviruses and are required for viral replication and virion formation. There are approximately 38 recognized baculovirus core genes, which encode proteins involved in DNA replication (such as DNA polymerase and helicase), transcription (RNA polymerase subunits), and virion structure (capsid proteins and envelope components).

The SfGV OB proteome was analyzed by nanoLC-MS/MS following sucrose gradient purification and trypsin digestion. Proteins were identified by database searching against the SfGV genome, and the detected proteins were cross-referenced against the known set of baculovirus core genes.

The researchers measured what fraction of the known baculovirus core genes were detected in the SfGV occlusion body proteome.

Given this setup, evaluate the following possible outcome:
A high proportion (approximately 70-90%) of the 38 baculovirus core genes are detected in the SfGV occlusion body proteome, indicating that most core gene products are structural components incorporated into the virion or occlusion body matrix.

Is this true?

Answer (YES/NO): YES